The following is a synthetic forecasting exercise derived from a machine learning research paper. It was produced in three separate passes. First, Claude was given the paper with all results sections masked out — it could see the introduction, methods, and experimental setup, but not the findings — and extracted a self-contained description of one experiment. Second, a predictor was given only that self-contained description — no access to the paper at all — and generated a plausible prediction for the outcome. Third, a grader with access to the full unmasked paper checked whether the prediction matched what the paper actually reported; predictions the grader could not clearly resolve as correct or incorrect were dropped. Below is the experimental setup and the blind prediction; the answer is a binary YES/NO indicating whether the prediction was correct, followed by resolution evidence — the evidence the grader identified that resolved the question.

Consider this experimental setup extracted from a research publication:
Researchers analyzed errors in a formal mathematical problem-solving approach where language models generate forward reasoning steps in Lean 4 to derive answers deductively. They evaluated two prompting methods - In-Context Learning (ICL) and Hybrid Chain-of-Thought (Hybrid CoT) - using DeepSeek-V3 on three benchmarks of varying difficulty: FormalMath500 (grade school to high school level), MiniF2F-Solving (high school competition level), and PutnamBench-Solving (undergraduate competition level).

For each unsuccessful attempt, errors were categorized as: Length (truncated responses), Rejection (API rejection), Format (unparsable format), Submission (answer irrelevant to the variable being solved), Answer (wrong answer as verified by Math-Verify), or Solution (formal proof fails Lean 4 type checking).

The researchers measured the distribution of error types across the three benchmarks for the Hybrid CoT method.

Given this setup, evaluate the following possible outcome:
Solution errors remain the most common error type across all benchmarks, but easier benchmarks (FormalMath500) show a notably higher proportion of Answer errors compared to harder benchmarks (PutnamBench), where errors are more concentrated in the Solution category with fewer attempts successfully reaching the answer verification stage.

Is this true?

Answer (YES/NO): NO